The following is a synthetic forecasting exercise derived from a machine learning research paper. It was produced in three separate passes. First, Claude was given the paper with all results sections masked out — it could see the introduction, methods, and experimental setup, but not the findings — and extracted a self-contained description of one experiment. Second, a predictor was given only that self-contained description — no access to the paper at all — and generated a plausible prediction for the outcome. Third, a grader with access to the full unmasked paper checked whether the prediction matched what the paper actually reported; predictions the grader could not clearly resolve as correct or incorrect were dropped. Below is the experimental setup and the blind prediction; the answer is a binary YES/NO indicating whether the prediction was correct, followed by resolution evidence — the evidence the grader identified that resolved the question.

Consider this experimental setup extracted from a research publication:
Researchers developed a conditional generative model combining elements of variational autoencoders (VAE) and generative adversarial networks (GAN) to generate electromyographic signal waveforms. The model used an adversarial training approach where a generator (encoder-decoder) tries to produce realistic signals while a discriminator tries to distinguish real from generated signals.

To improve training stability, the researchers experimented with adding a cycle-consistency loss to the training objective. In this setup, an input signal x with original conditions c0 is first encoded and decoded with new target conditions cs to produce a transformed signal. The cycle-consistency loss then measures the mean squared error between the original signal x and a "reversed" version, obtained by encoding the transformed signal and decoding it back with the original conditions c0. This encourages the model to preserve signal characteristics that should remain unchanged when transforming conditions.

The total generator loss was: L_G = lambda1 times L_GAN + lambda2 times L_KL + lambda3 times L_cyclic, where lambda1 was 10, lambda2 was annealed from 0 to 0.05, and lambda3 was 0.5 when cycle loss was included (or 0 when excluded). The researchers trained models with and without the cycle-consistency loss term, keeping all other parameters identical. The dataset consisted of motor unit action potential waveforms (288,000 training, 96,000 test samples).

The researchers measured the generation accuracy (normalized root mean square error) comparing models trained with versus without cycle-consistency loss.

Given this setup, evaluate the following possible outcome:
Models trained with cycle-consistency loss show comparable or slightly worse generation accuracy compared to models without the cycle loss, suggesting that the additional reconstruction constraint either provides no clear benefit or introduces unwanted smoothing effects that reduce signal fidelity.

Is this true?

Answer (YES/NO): NO